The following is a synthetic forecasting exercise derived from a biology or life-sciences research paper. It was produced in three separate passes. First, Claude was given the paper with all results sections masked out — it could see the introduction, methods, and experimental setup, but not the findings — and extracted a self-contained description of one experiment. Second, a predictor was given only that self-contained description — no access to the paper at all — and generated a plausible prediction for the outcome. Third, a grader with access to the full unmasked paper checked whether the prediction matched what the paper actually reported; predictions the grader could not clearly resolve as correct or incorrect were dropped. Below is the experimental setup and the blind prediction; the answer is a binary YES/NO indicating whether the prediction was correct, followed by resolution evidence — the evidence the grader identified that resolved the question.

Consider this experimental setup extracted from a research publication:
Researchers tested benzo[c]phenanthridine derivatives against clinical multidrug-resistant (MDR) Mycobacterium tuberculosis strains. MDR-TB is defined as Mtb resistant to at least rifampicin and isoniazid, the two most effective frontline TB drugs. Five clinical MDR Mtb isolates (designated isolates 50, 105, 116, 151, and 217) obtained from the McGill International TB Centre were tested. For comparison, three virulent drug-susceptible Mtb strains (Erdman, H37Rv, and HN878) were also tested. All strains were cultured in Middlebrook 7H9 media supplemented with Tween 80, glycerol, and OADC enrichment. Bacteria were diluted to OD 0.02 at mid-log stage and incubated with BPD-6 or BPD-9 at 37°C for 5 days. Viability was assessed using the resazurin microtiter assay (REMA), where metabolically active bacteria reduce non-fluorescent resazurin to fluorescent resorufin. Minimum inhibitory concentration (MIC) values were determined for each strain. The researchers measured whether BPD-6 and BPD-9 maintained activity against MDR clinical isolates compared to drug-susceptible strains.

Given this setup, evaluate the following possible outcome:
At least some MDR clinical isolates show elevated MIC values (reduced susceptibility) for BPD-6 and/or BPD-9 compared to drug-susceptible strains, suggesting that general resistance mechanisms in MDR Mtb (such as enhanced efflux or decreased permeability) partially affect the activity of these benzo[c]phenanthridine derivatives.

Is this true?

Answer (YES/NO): NO